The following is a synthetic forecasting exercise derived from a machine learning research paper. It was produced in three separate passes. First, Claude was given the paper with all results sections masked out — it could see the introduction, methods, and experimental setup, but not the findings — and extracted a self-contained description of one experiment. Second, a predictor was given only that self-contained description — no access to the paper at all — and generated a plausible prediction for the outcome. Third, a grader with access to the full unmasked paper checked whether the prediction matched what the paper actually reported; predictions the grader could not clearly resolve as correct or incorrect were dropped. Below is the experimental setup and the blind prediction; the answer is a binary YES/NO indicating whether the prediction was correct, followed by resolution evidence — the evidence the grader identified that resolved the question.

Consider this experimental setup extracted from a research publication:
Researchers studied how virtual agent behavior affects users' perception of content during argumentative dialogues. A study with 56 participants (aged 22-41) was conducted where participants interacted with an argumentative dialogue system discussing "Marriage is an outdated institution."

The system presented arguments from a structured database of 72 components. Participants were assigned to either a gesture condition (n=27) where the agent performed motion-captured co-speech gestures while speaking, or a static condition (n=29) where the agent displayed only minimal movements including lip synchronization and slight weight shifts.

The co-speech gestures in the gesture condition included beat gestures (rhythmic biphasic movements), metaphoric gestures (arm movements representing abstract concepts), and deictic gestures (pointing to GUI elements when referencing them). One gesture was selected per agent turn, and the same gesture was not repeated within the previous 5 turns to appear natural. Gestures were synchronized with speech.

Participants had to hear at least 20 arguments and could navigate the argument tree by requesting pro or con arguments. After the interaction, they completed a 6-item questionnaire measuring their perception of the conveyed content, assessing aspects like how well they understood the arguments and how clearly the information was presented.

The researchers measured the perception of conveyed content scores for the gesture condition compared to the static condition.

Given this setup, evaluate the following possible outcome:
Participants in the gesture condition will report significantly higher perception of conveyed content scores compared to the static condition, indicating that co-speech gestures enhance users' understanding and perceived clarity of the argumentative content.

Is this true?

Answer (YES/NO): YES